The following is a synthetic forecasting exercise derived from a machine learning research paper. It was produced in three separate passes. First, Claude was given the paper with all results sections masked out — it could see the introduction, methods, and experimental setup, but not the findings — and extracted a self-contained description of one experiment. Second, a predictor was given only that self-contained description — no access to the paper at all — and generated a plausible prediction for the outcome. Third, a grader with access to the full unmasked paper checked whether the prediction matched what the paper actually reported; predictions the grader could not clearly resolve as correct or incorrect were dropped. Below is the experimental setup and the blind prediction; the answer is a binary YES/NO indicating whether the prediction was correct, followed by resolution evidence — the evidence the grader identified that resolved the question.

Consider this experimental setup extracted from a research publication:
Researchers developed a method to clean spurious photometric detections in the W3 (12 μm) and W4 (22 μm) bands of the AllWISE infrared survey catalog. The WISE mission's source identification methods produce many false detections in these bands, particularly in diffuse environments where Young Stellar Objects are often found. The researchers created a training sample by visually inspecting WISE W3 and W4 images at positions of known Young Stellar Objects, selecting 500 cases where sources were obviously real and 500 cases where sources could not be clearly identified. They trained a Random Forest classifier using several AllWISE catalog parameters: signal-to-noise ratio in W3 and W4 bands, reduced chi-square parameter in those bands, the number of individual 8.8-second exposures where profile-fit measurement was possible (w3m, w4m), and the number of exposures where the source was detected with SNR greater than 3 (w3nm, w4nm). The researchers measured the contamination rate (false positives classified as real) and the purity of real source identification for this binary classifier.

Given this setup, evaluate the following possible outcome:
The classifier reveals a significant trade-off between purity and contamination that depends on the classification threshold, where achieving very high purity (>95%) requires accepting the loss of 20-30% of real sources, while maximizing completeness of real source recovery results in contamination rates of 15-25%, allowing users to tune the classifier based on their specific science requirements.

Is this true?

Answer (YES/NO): NO